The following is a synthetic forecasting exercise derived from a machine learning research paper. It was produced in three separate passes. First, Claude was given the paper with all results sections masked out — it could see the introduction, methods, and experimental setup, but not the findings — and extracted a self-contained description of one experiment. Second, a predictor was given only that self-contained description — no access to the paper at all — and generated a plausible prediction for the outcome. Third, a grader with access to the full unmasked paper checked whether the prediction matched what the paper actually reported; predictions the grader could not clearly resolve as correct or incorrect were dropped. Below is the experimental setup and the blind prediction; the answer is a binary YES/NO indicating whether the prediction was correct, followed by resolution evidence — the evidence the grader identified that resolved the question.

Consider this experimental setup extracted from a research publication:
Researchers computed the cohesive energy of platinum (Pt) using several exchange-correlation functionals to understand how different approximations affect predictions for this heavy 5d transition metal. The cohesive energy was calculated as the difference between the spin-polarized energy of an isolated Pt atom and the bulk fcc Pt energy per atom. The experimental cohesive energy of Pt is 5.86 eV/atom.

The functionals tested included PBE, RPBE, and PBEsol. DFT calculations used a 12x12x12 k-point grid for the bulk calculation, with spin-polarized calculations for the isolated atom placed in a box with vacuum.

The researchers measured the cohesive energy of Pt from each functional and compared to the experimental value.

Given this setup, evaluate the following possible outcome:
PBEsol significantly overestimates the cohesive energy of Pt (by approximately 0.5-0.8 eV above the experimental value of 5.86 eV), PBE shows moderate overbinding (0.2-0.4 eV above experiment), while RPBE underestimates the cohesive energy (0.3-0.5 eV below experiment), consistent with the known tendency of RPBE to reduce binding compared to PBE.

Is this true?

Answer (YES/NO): NO